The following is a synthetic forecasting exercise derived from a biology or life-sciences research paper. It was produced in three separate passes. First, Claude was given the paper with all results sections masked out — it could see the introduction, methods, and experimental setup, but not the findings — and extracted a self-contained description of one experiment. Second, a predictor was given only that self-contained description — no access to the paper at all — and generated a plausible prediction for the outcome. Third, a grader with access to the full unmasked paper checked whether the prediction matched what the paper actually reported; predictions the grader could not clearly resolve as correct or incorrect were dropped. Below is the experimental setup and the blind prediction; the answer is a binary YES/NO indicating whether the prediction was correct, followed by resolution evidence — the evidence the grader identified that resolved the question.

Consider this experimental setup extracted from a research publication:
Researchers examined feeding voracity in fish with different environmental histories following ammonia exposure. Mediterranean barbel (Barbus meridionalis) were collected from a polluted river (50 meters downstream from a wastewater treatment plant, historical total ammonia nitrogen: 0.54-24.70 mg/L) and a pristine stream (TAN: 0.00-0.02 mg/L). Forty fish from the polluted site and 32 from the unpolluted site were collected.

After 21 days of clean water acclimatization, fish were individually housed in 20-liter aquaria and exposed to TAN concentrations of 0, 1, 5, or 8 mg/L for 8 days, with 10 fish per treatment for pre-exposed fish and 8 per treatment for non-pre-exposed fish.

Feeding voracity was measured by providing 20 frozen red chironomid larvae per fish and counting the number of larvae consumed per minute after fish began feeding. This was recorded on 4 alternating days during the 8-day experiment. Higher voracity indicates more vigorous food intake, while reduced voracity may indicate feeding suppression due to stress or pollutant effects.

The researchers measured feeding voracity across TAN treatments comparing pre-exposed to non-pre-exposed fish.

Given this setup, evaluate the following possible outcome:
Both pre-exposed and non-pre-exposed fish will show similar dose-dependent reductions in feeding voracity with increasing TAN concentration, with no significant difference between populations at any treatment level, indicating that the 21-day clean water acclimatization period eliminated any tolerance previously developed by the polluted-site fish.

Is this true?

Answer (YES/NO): NO